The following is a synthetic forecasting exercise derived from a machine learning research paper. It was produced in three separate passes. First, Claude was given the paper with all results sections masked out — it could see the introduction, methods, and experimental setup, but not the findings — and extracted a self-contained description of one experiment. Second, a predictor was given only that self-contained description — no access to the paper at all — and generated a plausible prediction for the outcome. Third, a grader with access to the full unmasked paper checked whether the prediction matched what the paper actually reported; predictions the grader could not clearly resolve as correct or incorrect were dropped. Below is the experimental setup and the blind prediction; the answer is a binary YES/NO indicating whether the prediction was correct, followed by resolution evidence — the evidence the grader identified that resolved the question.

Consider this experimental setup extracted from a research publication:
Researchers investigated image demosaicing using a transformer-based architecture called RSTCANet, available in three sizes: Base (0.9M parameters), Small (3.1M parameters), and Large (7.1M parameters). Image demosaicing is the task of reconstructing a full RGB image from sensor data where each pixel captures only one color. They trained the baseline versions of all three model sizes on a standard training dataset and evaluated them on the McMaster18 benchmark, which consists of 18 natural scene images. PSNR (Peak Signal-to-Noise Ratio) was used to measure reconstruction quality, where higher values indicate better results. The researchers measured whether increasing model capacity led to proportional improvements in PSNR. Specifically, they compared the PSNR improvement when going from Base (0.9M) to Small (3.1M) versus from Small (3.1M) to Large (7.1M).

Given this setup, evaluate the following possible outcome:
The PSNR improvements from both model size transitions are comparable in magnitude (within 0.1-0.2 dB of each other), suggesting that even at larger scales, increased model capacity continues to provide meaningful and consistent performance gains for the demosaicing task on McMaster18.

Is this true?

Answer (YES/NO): NO